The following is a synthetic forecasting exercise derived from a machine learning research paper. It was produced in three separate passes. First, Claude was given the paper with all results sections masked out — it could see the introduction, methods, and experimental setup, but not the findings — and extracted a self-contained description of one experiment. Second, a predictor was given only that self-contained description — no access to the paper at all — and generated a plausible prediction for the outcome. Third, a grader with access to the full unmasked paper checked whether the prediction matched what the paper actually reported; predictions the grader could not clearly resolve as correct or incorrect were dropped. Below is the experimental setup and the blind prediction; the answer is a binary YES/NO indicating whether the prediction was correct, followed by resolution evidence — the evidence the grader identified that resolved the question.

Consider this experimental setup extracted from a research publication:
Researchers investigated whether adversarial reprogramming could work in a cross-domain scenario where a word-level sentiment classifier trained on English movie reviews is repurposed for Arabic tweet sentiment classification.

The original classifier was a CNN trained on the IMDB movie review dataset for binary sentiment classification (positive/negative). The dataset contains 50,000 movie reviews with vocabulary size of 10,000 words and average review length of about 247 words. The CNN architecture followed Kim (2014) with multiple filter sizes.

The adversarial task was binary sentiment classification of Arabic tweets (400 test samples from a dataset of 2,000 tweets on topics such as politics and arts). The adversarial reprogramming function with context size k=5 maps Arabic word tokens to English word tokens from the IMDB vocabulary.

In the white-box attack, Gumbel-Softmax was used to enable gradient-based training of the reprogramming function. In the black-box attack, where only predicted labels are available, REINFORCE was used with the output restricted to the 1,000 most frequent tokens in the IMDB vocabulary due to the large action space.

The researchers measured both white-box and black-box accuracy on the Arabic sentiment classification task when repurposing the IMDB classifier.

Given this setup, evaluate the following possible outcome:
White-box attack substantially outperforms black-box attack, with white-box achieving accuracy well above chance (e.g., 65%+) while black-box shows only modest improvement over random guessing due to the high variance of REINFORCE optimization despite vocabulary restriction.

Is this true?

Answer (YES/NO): NO